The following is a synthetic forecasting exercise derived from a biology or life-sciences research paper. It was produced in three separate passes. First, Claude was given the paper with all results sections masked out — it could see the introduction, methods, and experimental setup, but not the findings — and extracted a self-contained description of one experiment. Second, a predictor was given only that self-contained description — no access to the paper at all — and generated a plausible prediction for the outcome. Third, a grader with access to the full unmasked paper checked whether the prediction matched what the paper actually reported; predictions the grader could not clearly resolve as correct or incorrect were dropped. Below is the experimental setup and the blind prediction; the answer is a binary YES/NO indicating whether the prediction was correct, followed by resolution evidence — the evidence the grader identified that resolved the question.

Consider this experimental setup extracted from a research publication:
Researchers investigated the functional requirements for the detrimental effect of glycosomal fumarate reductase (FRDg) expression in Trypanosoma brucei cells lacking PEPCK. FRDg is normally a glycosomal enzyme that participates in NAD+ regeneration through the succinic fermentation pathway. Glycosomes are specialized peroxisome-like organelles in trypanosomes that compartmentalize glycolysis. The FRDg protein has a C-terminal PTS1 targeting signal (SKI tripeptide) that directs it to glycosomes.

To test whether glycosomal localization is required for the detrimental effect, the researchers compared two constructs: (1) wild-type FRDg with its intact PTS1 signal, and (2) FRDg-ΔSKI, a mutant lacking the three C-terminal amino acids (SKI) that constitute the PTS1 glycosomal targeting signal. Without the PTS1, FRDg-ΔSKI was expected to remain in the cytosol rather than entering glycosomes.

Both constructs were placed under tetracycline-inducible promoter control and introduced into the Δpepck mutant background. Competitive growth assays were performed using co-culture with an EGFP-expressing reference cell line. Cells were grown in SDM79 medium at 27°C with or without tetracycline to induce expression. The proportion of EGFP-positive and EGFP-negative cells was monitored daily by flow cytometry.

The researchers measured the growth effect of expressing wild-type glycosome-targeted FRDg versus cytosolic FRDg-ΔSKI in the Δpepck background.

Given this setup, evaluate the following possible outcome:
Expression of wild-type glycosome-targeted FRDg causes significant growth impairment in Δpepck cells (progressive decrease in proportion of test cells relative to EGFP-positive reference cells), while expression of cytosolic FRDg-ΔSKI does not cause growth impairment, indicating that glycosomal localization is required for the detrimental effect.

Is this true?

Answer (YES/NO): YES